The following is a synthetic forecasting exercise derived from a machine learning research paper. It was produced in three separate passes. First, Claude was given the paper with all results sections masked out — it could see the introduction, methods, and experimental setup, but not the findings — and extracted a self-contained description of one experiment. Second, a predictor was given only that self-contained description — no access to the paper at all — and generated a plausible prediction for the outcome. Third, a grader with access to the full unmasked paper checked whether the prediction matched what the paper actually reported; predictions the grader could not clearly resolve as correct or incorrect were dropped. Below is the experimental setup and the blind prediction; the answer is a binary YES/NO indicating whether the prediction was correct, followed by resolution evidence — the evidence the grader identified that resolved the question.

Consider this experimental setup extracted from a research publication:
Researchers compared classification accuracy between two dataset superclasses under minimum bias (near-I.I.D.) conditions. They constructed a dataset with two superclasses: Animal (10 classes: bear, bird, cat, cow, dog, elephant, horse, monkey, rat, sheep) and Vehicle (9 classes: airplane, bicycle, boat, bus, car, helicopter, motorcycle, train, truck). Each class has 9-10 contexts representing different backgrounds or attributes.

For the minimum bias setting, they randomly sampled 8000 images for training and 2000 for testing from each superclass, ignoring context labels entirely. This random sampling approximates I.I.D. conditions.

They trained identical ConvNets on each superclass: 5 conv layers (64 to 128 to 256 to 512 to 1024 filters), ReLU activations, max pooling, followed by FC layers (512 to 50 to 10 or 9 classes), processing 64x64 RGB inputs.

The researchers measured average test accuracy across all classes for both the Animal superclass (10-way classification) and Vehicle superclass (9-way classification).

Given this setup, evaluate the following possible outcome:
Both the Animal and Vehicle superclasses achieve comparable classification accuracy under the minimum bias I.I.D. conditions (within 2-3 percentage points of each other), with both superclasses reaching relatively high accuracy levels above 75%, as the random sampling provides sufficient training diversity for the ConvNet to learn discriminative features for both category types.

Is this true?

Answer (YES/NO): NO